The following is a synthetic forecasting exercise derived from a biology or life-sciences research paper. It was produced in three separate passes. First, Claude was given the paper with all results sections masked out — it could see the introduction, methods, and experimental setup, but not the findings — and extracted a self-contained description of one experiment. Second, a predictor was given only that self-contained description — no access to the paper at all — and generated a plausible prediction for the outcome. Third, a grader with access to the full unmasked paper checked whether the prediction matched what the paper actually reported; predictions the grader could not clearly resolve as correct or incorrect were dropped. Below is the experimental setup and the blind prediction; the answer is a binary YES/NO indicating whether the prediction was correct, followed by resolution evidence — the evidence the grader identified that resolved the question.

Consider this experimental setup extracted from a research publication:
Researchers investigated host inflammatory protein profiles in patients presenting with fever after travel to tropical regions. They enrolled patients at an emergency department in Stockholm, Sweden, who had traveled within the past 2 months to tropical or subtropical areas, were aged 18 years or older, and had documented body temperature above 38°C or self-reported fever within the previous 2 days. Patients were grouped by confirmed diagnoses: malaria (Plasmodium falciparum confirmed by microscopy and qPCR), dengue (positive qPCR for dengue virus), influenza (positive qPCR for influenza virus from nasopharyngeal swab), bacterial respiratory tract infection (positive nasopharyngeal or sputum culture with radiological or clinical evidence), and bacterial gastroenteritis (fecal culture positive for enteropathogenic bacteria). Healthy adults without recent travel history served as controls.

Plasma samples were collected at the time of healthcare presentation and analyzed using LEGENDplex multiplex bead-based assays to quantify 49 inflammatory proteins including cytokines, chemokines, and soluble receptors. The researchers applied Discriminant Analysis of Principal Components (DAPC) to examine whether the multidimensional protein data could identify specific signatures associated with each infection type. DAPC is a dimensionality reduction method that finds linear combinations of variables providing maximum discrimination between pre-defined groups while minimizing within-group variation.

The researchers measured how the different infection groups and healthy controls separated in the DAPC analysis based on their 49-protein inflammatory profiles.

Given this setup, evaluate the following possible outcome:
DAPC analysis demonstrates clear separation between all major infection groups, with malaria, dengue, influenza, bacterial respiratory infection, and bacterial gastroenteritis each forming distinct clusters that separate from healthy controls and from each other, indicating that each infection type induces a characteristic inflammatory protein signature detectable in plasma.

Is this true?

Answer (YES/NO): NO